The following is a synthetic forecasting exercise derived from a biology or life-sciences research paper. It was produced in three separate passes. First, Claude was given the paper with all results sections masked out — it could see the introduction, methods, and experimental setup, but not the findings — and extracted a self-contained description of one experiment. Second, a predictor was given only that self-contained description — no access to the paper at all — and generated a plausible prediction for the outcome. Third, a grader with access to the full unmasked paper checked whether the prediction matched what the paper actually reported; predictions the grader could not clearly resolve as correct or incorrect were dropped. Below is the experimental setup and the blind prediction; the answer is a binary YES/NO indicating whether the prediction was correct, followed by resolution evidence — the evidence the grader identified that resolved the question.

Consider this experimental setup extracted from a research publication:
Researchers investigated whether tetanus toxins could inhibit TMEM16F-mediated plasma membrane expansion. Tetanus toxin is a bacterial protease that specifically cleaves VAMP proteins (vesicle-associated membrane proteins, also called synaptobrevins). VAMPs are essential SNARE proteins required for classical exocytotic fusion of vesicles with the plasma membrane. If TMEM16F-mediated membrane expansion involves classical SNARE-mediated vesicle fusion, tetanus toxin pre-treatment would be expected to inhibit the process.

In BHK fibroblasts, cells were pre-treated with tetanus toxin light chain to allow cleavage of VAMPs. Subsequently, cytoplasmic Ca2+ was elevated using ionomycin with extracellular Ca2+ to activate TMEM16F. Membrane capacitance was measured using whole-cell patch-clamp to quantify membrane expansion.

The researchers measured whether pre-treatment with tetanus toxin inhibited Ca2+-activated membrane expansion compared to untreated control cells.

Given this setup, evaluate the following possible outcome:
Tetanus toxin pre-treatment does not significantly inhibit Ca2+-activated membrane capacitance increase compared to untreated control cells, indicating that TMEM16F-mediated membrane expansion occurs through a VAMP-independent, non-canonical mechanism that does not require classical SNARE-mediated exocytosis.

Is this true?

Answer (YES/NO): YES